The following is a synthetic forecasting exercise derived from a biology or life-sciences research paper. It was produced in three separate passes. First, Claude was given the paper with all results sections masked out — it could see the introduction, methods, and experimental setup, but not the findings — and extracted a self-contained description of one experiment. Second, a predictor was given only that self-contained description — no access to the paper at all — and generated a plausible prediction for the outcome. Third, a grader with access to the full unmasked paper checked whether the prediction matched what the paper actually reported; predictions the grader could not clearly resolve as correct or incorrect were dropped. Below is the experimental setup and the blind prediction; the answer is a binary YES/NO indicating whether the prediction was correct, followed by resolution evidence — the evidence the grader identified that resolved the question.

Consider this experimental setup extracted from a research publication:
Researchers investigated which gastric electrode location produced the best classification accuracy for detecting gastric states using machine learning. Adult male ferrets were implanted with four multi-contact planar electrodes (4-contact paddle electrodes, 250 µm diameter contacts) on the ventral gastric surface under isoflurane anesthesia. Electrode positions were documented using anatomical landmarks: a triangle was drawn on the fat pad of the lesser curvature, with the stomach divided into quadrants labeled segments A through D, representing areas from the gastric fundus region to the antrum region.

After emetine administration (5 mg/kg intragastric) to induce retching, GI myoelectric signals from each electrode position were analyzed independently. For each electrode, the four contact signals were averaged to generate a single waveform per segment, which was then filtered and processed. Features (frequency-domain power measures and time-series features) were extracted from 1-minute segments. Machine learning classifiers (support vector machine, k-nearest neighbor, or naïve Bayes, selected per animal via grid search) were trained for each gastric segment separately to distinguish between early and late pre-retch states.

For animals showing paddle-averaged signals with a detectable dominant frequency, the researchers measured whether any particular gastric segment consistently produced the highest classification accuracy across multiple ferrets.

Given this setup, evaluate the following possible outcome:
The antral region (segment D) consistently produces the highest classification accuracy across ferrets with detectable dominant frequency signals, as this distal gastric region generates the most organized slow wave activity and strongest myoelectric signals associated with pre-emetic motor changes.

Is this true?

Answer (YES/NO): NO